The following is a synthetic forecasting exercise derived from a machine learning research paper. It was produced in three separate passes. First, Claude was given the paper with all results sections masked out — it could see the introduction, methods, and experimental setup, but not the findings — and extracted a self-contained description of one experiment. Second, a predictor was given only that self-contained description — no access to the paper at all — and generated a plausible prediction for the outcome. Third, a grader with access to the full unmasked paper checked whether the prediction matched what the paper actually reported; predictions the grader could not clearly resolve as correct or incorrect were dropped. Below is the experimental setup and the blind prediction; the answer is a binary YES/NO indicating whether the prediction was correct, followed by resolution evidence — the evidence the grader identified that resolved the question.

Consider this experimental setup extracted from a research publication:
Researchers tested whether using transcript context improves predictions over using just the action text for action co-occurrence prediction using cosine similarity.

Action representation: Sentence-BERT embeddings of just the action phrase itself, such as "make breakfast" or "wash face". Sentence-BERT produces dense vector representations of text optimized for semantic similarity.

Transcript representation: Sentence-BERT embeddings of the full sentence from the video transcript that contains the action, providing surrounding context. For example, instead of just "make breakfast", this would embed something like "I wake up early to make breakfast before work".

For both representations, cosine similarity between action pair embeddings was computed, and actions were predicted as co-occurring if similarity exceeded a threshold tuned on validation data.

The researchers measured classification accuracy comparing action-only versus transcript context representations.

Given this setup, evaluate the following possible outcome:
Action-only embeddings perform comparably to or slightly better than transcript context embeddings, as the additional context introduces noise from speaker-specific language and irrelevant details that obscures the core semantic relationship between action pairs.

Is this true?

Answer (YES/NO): NO